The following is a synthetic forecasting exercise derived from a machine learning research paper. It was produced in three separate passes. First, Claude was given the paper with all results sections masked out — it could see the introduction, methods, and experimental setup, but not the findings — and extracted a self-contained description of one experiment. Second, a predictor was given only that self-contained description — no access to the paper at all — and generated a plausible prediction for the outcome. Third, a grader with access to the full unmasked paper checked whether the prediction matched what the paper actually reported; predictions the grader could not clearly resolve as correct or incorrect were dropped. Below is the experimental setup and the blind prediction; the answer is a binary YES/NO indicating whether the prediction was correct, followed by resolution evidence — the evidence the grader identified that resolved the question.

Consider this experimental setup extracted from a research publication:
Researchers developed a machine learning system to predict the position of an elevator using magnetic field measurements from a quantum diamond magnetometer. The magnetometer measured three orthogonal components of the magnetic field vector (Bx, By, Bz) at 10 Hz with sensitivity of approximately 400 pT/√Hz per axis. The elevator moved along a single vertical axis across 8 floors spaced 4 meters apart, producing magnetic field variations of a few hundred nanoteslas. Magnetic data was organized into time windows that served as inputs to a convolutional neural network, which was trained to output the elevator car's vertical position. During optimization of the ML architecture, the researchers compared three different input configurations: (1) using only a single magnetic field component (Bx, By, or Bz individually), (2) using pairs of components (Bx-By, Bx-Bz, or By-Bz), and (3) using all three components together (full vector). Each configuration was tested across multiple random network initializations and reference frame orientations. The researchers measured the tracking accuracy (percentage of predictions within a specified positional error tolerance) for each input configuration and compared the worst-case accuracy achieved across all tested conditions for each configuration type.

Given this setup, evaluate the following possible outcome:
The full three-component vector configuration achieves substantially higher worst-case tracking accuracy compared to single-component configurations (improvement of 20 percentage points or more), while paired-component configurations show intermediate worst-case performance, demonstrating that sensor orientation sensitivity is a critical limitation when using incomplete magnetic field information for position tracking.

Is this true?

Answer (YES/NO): NO